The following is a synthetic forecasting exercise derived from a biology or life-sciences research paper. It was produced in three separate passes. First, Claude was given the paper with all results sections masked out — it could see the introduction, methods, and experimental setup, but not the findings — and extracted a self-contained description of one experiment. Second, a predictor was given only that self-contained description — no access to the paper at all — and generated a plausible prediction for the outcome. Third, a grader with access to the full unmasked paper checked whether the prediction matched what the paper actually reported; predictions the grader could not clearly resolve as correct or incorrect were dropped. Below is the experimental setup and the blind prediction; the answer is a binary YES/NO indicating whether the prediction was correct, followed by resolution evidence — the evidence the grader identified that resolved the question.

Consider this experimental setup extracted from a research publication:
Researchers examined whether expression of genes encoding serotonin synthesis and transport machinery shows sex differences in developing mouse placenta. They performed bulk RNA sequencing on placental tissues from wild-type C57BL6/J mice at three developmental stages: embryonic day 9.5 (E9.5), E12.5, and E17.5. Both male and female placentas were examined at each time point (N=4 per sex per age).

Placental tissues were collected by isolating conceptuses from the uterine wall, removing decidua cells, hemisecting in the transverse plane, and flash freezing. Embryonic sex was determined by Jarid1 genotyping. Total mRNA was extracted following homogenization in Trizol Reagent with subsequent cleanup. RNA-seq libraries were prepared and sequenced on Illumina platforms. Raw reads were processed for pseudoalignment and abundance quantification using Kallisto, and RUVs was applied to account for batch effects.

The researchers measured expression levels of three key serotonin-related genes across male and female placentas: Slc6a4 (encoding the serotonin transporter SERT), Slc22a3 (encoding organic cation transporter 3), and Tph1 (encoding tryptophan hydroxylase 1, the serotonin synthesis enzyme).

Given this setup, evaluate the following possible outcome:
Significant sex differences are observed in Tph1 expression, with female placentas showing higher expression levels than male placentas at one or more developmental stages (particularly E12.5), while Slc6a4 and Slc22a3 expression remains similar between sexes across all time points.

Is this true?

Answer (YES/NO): NO